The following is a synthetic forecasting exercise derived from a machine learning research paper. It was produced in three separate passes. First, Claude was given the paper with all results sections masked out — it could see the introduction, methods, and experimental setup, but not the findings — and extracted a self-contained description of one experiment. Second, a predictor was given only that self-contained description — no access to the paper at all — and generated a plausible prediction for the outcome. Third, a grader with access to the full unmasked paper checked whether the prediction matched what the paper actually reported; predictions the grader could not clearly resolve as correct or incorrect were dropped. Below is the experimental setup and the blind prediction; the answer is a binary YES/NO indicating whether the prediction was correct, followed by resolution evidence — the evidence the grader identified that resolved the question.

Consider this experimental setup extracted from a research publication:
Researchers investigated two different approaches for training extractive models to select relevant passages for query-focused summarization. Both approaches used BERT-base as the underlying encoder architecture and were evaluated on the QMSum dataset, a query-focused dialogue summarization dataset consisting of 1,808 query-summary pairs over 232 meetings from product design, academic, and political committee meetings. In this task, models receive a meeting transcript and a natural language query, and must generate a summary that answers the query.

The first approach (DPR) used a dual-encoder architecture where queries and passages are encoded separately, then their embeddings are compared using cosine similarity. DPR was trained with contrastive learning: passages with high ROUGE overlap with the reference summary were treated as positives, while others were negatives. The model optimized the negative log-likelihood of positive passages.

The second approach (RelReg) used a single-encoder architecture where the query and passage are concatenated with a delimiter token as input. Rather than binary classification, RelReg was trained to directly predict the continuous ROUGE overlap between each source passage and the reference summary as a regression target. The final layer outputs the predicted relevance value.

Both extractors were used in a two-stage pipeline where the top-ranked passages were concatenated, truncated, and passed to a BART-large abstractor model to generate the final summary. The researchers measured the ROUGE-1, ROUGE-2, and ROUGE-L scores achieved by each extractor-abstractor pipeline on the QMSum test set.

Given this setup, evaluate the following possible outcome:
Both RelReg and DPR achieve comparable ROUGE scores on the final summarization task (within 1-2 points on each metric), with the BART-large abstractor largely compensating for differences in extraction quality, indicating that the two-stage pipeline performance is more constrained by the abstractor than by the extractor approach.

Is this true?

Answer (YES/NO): NO